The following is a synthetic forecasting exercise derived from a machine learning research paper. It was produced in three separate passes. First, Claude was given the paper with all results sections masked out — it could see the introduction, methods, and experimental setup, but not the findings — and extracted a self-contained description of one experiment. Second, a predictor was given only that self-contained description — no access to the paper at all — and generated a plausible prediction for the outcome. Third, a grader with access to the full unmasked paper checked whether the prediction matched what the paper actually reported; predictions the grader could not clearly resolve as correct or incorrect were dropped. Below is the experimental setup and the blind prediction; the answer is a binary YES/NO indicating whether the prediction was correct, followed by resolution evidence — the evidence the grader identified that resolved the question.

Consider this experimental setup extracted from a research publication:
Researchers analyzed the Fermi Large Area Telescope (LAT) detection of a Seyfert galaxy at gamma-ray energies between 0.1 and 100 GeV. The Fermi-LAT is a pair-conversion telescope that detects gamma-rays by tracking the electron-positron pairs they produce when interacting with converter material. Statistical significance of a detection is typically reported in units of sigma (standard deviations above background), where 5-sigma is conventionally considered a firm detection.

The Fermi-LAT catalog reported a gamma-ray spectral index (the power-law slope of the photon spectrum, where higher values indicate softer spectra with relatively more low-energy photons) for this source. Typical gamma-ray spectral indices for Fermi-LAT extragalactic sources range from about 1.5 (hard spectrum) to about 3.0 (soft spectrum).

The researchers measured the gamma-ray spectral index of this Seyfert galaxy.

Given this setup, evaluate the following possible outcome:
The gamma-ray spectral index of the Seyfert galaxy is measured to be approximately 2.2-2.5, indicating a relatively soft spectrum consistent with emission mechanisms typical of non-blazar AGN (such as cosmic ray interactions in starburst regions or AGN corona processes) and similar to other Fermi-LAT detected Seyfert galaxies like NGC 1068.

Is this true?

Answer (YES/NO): YES